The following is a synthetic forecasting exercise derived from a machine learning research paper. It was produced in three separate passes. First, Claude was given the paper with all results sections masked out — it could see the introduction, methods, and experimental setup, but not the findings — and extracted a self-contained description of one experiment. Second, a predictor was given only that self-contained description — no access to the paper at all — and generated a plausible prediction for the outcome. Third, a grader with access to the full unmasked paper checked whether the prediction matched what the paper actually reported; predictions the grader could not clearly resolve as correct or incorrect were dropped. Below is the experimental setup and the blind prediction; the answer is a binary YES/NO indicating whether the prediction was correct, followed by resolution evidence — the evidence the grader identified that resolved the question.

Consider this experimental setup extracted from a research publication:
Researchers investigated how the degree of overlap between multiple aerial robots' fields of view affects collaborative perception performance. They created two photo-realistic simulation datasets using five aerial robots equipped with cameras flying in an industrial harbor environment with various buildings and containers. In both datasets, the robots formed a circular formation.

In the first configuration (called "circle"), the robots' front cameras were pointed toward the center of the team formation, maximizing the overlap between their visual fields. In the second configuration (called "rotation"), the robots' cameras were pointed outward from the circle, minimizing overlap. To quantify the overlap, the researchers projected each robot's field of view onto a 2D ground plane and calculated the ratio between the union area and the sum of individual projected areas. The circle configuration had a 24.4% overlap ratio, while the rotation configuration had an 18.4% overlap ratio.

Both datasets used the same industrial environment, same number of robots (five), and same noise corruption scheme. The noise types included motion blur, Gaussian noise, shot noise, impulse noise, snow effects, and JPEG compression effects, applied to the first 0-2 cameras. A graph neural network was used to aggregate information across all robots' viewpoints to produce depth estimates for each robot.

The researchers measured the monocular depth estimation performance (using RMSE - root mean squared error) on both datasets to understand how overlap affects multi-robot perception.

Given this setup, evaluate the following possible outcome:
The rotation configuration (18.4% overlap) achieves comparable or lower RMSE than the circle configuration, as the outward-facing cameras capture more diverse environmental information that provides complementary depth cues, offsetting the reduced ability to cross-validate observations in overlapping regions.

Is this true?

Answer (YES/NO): NO